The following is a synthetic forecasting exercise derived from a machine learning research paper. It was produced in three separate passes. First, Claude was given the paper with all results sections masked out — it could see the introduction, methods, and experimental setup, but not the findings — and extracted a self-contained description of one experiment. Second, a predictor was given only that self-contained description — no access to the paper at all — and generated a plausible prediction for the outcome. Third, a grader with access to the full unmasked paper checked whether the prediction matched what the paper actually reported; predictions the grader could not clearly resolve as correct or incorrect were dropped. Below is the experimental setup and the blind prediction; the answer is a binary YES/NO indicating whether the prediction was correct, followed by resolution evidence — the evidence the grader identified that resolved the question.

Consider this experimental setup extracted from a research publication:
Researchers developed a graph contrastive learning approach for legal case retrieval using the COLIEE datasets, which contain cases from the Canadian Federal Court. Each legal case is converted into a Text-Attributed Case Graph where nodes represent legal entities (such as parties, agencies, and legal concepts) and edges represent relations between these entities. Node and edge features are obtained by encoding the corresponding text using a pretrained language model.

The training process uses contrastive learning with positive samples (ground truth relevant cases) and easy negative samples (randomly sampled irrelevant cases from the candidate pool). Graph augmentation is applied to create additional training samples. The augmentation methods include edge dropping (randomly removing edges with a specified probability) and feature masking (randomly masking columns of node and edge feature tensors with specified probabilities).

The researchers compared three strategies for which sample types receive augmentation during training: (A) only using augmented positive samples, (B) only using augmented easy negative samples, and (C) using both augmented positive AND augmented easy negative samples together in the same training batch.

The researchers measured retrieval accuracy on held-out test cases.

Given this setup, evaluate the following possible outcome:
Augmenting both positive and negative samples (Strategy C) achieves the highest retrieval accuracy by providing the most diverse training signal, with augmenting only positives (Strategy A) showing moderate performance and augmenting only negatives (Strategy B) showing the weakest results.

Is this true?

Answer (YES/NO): NO